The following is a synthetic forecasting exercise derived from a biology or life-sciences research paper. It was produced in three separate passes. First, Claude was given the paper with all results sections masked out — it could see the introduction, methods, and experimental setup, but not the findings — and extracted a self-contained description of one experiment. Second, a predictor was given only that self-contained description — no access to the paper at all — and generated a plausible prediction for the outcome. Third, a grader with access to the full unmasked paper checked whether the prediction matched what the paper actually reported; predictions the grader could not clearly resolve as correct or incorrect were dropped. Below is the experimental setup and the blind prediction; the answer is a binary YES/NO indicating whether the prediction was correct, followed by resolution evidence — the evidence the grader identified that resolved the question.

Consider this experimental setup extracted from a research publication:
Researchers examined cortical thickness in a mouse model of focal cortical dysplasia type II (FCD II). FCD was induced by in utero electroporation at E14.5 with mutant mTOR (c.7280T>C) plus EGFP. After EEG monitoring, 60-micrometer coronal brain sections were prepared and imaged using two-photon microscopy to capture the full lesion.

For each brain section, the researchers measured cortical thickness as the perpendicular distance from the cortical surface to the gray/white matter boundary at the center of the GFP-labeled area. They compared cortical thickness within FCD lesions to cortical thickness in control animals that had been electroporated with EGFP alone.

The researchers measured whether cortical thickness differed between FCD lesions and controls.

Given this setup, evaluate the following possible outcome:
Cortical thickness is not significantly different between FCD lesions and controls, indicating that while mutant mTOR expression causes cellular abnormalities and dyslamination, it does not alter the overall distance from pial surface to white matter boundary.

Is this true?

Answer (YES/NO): NO